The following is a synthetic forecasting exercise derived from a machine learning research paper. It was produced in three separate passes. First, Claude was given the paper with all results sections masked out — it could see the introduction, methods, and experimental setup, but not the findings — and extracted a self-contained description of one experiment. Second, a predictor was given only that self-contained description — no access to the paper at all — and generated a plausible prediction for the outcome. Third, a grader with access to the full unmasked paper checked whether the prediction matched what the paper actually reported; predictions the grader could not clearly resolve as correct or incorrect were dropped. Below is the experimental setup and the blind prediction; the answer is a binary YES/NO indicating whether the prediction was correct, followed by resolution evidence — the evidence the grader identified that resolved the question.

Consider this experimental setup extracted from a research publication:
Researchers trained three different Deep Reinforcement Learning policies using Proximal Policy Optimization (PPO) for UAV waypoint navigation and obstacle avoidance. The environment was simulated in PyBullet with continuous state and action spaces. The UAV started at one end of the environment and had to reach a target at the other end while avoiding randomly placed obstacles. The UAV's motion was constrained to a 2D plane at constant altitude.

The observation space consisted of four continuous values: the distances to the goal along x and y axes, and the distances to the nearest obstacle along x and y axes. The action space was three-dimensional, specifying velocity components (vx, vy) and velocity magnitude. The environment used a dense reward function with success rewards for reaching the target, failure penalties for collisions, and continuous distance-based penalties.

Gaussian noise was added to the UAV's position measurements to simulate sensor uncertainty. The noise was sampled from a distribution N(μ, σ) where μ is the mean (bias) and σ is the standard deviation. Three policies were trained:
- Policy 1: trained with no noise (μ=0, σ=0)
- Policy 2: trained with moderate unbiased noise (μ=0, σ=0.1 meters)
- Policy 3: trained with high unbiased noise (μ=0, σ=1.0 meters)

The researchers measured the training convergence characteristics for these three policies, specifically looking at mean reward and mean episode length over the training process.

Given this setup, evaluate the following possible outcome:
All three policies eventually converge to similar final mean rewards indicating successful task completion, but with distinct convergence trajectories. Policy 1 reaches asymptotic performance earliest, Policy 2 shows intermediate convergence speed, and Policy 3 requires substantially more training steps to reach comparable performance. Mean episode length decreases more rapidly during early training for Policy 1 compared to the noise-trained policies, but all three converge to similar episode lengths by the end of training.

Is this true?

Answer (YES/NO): NO